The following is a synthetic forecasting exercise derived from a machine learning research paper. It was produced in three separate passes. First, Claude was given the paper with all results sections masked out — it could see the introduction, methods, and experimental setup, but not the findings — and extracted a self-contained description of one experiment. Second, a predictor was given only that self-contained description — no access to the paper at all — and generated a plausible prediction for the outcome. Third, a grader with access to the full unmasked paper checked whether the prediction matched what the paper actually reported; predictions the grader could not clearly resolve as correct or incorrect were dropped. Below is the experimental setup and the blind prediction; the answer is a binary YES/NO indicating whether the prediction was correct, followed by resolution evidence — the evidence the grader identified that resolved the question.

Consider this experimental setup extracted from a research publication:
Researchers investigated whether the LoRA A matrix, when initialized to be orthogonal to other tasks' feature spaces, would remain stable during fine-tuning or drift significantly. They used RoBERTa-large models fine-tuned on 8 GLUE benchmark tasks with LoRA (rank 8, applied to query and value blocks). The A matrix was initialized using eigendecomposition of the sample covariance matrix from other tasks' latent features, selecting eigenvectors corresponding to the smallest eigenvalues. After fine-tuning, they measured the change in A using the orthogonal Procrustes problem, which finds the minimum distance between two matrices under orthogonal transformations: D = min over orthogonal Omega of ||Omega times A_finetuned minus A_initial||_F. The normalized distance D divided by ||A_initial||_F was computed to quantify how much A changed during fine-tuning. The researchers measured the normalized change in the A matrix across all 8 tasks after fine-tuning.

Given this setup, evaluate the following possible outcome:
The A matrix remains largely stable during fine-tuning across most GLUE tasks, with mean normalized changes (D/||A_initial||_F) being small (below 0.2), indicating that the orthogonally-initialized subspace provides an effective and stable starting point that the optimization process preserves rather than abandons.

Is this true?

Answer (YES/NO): YES